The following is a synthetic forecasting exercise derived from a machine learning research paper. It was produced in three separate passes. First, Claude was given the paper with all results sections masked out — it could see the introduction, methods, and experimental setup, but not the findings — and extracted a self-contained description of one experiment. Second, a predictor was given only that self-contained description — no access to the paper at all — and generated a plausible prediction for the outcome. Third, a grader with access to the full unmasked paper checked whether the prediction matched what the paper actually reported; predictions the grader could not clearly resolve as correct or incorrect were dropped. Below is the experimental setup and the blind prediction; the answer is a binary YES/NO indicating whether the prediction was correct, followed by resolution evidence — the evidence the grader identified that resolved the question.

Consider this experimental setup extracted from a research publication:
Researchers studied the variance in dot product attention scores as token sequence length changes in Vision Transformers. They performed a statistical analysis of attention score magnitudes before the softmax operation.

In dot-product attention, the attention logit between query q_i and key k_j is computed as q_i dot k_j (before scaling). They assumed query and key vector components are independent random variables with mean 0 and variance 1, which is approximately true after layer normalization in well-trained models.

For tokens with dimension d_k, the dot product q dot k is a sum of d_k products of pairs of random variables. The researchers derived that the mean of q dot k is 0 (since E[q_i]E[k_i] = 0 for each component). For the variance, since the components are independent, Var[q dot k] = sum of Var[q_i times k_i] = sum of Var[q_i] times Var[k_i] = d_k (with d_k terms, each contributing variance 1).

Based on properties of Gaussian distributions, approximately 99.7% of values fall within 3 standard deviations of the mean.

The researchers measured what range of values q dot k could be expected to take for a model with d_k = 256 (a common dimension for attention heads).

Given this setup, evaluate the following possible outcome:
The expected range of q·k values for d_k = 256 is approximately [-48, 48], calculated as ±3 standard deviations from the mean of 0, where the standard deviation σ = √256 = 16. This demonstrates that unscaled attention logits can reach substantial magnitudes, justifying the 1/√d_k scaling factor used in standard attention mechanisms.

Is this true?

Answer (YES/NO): YES